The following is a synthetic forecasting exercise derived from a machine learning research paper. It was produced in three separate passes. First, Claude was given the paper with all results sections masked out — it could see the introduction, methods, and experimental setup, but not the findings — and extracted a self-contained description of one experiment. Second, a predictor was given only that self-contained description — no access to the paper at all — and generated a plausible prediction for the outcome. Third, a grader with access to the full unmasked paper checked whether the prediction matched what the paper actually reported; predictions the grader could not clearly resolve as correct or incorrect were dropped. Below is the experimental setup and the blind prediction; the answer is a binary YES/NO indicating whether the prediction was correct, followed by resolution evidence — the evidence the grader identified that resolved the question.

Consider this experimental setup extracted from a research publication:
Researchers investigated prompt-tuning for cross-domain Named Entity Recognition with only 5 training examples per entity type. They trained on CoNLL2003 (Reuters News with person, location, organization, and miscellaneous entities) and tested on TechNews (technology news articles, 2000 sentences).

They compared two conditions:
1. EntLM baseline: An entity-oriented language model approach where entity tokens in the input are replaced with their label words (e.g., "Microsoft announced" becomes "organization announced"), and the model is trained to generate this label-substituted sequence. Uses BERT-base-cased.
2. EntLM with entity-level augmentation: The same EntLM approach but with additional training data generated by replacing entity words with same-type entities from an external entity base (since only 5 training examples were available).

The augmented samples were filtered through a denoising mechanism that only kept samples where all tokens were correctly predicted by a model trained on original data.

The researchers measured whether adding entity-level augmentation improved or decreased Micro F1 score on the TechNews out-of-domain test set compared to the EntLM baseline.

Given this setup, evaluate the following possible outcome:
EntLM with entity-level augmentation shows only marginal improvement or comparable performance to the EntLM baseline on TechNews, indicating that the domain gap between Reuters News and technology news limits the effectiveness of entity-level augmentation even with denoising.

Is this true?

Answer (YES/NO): NO